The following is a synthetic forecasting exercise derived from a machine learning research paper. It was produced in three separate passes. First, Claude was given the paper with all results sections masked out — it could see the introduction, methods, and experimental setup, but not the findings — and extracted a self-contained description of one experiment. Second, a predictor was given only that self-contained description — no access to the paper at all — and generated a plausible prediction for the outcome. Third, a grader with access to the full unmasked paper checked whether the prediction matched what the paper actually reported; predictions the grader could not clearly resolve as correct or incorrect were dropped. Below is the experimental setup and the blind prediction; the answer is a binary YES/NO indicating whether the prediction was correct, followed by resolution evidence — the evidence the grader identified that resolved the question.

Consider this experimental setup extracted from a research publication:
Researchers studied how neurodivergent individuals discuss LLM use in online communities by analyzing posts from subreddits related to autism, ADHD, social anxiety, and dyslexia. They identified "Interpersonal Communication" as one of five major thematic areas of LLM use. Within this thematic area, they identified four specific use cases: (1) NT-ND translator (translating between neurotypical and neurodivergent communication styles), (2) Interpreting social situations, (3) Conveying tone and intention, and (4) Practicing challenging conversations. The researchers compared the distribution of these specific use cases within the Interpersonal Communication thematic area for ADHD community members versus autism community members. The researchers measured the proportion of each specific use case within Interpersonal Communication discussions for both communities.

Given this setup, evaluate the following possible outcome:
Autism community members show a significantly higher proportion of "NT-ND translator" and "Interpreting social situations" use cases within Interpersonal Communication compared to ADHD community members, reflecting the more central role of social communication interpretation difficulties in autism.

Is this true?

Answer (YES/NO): YES